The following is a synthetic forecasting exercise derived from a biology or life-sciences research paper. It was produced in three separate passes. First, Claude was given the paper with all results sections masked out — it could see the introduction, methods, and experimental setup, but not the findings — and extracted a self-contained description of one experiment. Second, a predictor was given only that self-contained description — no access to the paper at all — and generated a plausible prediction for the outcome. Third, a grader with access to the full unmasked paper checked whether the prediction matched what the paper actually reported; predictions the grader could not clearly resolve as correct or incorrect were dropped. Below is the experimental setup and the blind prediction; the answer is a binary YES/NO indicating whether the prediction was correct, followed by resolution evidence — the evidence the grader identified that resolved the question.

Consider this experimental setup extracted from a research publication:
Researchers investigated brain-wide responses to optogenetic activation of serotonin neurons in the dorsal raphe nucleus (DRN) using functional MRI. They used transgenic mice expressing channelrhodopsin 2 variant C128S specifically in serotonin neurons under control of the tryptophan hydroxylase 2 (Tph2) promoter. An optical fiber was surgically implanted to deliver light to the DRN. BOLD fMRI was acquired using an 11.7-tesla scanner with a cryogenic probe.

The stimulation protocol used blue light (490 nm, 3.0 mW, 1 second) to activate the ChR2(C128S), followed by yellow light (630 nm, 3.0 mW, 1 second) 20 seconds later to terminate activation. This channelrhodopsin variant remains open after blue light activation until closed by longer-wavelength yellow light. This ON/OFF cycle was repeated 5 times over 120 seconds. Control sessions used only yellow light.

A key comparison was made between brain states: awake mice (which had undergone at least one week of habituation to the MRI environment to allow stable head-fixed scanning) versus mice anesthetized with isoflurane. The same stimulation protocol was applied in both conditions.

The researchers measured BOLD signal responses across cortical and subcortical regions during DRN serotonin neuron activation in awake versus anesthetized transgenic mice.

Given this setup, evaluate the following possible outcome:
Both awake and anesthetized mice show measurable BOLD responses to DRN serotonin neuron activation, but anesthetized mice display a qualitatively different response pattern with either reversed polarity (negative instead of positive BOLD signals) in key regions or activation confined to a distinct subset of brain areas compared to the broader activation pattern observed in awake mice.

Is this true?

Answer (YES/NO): YES